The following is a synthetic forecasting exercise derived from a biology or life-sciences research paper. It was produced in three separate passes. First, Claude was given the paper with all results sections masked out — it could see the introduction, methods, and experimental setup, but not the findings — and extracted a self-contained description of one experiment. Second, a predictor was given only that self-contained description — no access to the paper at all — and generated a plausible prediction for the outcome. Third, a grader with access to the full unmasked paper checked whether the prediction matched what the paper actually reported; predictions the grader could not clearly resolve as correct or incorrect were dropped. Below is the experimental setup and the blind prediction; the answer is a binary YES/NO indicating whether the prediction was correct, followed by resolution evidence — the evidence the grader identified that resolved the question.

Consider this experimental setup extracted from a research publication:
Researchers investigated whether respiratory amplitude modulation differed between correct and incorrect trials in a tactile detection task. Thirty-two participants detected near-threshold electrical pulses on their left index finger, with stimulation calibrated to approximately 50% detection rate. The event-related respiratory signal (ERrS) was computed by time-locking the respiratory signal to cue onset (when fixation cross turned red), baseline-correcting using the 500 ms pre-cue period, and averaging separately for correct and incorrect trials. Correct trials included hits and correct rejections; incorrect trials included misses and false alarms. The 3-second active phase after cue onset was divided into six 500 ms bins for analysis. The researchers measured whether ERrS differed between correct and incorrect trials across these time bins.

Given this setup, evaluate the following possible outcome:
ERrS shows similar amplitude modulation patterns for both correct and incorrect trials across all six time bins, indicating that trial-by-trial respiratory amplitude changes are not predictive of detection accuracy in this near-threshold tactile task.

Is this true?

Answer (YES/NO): YES